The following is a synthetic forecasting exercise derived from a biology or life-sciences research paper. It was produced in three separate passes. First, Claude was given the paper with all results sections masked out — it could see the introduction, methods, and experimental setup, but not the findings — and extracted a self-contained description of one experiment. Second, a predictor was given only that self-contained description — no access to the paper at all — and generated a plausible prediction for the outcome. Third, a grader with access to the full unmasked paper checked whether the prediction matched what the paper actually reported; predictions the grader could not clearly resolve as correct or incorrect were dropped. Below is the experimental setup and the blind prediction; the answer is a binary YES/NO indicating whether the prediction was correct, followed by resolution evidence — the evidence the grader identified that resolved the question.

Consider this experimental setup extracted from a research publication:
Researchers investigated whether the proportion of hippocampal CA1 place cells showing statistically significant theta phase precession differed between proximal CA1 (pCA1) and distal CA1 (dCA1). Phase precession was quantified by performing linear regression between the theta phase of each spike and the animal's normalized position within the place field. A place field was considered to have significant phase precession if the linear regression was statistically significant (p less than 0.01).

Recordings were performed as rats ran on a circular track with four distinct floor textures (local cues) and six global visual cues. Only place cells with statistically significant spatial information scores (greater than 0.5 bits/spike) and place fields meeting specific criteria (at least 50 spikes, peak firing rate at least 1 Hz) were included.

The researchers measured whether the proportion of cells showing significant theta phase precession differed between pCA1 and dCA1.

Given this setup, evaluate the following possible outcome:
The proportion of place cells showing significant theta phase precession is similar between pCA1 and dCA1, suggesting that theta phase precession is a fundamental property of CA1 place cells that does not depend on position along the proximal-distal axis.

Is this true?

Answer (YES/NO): YES